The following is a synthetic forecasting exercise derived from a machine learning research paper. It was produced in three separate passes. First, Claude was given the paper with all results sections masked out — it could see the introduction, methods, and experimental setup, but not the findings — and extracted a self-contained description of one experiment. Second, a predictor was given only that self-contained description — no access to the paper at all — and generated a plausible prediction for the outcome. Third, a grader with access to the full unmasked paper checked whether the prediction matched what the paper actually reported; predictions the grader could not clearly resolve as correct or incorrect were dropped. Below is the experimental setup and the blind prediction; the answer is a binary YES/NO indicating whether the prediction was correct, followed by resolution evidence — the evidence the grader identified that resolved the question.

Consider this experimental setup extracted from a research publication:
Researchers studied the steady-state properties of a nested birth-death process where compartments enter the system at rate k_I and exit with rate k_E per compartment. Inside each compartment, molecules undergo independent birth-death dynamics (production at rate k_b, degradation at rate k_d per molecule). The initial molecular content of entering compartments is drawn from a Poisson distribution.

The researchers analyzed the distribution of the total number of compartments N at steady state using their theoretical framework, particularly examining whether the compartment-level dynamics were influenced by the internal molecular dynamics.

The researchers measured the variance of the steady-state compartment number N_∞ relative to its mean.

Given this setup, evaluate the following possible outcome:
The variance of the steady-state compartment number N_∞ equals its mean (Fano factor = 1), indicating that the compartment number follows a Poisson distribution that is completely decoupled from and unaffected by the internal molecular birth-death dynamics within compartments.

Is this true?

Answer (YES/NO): YES